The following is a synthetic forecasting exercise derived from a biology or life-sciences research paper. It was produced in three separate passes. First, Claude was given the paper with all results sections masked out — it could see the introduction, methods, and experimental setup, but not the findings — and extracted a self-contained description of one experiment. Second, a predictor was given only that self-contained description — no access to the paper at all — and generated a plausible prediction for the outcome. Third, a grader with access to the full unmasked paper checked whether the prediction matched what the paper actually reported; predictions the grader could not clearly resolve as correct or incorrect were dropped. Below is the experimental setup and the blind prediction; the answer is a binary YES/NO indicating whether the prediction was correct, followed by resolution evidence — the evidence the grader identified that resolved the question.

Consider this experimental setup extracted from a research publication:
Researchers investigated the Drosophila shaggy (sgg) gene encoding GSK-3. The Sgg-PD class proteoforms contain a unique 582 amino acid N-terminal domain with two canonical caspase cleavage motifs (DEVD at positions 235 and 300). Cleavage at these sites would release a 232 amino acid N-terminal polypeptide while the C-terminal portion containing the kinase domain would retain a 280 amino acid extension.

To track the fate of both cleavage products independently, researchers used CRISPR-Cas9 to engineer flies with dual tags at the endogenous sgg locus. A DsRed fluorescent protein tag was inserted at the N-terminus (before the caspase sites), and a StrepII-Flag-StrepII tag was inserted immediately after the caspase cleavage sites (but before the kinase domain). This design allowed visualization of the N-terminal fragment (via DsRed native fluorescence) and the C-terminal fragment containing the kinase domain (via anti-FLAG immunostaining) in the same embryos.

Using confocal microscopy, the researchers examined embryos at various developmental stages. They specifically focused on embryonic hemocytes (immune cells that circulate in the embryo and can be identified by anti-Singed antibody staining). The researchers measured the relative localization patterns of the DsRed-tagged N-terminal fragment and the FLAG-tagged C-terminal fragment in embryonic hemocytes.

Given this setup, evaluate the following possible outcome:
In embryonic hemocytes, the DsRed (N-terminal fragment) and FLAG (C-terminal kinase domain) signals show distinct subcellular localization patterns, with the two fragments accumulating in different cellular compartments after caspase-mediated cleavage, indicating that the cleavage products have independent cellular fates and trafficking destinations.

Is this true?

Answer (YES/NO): NO